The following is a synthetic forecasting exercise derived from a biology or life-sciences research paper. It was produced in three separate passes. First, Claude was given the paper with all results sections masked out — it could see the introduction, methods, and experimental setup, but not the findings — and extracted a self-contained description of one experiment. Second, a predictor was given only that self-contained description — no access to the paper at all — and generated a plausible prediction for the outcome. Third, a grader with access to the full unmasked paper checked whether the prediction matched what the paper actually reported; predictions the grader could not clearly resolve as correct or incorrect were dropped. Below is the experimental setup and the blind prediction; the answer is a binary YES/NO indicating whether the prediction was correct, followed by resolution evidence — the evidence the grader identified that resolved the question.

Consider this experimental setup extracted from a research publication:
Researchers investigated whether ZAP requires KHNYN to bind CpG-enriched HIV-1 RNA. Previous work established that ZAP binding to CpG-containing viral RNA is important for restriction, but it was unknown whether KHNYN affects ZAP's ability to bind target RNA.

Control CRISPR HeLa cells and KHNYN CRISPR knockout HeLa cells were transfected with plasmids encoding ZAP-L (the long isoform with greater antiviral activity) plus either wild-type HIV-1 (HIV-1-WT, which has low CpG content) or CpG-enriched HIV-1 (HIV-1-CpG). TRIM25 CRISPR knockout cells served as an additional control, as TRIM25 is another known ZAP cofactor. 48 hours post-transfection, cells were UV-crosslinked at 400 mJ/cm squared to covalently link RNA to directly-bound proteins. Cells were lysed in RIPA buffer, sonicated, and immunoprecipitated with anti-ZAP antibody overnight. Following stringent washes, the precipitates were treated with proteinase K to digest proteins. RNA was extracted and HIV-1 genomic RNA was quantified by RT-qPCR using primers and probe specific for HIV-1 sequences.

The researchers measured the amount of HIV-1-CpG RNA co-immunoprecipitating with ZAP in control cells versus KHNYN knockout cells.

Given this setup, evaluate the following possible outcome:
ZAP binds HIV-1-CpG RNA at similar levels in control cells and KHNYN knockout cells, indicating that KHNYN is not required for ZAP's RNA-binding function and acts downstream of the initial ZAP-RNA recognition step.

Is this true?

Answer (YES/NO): YES